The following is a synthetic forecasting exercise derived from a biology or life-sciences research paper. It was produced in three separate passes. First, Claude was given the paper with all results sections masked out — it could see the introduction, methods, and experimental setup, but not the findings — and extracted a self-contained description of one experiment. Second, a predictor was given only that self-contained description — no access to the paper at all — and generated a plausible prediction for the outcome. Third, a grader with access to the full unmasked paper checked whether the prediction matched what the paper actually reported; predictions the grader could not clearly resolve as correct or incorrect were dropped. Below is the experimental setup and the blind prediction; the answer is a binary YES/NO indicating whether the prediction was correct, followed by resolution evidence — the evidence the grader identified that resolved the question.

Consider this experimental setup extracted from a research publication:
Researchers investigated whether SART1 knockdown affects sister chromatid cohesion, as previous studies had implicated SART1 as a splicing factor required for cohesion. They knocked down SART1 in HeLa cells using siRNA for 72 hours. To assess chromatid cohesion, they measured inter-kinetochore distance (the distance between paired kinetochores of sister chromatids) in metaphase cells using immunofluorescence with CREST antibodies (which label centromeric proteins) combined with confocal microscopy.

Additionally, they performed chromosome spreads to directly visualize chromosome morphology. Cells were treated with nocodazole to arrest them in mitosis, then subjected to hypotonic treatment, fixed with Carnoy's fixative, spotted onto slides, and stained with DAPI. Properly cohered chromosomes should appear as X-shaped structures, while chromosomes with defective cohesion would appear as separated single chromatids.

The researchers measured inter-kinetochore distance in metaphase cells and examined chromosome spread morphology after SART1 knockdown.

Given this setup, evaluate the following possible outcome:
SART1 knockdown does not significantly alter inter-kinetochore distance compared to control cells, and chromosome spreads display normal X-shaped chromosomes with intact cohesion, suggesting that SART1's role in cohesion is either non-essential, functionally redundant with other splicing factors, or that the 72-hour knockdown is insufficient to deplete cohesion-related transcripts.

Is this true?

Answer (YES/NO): NO